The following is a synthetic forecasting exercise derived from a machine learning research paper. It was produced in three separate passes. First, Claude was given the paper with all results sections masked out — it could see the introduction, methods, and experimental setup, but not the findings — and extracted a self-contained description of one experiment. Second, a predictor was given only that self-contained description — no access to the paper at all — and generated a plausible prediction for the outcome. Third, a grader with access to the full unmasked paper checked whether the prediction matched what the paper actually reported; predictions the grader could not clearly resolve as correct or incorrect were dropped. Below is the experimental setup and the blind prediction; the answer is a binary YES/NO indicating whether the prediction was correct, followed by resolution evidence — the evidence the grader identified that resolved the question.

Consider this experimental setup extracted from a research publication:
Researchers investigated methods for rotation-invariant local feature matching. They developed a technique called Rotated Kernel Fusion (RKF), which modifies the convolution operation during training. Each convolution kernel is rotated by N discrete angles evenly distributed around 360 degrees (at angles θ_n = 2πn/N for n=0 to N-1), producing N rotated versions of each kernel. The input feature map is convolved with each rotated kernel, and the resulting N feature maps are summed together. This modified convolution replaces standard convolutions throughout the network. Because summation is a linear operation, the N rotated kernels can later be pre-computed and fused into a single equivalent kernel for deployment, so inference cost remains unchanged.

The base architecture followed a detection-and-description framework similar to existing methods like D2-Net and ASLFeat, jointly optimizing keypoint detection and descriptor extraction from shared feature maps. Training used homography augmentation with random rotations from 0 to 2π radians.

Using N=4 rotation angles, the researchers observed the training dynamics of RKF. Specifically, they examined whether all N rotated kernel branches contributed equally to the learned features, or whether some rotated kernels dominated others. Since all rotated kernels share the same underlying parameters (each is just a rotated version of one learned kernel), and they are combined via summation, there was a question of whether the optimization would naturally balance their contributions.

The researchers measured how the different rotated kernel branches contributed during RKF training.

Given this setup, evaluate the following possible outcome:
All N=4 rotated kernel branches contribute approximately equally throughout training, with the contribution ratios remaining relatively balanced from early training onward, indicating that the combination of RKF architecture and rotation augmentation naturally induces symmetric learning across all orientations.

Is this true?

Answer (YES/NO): NO